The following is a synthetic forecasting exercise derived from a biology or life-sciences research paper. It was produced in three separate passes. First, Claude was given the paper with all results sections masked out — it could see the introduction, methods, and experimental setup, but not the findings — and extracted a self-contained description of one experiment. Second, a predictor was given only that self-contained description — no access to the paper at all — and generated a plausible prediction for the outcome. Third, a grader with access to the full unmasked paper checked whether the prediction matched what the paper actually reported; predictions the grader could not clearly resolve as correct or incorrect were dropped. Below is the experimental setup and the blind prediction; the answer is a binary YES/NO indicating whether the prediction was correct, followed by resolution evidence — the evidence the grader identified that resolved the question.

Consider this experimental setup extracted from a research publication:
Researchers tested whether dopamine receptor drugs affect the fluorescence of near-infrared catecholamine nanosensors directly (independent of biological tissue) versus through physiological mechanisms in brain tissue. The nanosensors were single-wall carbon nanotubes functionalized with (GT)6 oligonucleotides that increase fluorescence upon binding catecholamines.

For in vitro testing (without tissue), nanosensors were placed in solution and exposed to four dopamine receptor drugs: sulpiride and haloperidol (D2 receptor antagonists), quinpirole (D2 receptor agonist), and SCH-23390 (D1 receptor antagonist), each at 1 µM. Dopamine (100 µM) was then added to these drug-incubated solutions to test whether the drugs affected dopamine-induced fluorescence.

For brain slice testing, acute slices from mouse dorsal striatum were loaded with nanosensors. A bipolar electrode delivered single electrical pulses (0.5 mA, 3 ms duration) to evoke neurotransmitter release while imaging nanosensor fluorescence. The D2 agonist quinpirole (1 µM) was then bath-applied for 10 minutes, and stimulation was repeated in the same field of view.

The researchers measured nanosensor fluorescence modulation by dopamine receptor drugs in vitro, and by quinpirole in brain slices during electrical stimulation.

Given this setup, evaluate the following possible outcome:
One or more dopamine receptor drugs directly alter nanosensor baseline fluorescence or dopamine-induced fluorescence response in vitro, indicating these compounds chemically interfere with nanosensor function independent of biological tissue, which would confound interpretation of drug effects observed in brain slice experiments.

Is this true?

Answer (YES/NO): NO